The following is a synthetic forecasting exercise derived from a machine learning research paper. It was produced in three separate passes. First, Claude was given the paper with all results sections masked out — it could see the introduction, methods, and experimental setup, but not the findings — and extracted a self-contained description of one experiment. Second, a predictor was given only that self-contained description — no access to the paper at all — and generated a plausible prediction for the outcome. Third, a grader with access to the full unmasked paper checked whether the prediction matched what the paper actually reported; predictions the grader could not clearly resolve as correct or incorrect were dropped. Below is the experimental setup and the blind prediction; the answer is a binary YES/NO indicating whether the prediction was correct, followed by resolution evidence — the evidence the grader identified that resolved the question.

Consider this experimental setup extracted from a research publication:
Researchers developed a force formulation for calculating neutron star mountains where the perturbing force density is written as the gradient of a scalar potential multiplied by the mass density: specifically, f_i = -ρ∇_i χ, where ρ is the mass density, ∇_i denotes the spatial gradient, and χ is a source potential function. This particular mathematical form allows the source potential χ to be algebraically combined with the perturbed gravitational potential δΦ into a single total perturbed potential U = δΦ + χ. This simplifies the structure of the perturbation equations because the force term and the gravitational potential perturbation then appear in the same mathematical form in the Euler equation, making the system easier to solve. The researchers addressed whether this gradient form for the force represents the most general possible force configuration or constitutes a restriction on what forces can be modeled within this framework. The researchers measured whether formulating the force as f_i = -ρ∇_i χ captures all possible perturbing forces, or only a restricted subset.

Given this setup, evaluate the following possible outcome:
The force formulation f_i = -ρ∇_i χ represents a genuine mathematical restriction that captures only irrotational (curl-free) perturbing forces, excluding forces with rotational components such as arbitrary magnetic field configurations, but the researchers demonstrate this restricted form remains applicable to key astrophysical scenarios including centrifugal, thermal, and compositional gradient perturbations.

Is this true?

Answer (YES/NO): NO